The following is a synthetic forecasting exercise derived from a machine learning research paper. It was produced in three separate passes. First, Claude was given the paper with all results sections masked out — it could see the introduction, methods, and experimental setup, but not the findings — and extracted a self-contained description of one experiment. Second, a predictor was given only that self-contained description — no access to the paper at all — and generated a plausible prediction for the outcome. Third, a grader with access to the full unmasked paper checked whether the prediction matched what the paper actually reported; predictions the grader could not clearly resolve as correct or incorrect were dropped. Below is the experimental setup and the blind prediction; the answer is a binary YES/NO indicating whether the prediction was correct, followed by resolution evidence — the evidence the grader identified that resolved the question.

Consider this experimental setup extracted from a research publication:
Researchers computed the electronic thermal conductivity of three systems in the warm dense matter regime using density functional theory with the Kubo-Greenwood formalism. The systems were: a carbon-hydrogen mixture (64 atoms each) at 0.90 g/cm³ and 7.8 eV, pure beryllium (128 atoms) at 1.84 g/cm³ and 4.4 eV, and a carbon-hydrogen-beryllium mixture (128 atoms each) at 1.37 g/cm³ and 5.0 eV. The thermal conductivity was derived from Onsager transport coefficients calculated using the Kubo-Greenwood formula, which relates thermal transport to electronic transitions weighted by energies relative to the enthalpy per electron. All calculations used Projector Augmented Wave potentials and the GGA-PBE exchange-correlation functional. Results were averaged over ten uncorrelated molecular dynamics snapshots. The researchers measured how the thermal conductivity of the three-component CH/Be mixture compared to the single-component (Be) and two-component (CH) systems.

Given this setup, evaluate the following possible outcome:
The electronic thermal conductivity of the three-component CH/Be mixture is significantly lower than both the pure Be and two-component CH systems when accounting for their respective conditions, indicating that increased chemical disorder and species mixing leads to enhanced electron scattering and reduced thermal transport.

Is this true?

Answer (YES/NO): YES